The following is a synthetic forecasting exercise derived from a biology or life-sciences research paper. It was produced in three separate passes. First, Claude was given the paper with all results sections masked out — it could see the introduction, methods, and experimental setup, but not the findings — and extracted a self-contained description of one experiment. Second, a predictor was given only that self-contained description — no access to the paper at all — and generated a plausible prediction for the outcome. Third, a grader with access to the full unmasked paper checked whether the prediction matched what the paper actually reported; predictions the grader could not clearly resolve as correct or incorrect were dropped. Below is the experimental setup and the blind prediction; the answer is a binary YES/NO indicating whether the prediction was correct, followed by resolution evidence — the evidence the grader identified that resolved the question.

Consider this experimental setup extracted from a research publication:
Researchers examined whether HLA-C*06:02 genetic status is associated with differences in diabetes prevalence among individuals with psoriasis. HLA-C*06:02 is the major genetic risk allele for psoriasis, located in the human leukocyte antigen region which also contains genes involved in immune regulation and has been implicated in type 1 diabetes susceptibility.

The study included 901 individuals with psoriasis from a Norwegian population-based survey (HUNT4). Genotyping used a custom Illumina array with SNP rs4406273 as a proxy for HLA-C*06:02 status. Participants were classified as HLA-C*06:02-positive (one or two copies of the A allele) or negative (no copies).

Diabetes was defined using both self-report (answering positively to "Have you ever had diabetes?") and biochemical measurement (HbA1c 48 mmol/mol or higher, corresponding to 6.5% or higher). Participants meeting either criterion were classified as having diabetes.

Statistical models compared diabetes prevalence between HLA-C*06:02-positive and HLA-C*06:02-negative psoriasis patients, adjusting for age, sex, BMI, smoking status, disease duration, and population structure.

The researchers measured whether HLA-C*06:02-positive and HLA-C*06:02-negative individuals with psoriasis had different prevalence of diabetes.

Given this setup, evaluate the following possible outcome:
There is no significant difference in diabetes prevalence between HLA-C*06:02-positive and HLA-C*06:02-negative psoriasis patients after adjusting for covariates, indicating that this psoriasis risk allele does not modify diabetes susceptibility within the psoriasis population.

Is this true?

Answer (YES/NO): YES